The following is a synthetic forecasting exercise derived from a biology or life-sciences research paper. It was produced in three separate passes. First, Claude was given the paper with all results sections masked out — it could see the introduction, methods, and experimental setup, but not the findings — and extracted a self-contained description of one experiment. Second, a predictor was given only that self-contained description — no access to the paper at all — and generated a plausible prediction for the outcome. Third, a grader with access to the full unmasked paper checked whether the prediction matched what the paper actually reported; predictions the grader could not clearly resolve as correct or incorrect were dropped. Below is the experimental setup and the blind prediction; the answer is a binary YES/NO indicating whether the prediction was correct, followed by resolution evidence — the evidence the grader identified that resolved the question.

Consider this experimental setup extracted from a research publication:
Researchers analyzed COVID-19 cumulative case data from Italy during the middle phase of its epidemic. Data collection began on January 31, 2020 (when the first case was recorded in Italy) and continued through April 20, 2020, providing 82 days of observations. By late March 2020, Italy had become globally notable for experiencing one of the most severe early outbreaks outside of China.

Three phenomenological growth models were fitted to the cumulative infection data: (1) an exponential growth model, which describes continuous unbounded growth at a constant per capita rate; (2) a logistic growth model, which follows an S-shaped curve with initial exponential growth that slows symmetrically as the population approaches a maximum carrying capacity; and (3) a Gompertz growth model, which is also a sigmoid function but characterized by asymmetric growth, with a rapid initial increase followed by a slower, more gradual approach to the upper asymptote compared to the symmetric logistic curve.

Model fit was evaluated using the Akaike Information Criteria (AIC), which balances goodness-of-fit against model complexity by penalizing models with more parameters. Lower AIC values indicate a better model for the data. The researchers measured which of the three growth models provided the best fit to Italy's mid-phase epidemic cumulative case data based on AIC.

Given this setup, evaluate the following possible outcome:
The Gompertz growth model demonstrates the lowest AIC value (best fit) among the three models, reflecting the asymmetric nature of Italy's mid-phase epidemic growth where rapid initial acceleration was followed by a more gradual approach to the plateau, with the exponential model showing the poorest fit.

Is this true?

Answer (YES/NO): YES